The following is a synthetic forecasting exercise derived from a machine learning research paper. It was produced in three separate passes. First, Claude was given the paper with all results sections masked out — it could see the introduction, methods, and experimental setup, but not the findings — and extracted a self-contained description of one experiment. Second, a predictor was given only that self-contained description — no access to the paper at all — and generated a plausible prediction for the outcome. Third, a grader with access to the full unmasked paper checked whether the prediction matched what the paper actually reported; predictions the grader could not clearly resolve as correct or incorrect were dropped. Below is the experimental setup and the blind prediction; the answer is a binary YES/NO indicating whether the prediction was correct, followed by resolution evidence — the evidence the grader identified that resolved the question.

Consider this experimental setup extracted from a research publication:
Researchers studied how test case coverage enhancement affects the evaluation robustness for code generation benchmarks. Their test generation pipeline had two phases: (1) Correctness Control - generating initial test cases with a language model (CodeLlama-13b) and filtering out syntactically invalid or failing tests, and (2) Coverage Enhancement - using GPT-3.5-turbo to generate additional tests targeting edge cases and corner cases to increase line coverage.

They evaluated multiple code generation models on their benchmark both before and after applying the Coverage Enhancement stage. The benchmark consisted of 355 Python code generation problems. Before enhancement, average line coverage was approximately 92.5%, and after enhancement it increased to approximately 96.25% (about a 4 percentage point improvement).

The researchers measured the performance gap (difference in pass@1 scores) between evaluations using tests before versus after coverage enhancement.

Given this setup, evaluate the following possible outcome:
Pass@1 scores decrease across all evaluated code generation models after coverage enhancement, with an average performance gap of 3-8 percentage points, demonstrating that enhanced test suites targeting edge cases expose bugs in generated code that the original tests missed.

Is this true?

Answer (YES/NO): YES